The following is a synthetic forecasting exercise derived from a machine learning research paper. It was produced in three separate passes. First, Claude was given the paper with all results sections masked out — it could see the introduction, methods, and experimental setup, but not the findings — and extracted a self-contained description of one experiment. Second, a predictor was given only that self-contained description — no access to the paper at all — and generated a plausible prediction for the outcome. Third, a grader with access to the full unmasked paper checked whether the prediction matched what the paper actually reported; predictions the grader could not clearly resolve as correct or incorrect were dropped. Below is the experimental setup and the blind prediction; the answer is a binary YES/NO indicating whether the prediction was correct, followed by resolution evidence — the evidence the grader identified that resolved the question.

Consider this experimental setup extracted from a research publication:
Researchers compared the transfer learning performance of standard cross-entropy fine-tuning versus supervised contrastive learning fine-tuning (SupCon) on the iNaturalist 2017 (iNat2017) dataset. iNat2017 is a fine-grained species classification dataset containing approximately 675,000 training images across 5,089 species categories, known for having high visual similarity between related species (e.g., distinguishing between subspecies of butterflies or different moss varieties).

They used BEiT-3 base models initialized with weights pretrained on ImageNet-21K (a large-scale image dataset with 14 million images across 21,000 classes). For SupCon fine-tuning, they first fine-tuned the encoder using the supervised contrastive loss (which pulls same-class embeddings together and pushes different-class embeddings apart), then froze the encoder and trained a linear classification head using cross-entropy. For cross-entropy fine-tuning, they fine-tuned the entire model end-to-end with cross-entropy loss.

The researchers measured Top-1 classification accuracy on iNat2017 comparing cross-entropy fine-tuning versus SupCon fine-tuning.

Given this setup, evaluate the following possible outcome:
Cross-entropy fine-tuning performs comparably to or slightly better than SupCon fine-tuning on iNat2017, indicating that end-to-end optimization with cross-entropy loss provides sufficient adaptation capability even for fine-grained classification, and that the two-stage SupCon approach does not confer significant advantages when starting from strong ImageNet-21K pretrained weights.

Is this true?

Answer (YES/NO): NO